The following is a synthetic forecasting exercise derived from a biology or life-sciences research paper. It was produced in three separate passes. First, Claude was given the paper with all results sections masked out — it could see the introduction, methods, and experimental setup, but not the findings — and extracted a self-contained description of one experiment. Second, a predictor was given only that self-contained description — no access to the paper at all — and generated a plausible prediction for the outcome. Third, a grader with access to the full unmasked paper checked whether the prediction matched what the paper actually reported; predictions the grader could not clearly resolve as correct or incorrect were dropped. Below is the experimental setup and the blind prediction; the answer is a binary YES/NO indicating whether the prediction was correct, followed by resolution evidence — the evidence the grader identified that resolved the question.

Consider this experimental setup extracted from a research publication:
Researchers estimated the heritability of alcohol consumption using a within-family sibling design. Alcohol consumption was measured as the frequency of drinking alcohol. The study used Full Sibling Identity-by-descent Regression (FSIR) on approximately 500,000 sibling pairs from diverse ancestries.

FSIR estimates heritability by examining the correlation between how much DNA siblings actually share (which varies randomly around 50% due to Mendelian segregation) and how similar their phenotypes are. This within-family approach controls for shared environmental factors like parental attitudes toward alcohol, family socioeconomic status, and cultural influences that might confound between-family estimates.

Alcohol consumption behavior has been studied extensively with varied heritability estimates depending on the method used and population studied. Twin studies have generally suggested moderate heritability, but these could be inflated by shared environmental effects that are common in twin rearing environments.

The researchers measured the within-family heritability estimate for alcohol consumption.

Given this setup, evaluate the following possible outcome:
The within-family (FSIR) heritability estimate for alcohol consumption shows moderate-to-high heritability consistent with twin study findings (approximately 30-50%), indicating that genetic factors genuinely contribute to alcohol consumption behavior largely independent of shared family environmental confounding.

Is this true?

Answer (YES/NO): NO